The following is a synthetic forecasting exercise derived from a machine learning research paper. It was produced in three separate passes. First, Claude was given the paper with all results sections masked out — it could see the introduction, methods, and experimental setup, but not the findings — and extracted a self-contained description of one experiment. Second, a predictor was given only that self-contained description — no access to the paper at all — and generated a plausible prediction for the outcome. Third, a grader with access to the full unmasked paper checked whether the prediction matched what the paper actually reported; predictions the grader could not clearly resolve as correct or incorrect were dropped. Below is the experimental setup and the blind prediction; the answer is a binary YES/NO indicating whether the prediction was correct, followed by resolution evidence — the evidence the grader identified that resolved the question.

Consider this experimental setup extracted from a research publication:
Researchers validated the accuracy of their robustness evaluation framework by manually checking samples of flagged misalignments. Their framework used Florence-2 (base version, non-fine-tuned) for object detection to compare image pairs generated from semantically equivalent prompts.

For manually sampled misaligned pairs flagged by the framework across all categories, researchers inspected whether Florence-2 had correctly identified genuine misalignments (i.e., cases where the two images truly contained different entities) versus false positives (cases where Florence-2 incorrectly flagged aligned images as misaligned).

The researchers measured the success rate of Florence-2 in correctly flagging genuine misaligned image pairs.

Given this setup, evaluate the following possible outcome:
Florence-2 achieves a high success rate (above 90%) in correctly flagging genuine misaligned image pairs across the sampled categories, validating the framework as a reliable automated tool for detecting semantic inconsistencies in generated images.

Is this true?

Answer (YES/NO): NO